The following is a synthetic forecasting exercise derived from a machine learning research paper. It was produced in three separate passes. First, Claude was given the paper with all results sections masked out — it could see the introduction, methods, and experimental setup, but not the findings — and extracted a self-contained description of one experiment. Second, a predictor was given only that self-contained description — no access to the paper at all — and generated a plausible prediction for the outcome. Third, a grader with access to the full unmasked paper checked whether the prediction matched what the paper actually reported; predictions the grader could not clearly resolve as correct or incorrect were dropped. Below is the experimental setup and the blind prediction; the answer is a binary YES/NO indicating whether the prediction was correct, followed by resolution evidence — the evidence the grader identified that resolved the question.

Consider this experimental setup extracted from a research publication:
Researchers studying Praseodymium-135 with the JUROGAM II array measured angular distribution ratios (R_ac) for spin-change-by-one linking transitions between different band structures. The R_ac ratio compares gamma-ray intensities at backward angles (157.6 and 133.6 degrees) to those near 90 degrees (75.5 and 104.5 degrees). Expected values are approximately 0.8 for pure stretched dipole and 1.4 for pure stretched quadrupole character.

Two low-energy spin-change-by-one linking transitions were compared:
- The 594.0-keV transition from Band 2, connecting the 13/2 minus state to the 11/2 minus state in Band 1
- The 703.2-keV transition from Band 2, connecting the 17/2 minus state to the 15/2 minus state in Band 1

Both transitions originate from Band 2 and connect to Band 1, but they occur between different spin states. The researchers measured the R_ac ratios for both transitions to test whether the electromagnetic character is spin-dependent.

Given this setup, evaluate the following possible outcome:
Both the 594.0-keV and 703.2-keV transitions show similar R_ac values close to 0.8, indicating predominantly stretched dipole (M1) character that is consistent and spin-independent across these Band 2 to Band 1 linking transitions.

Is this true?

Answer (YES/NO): NO